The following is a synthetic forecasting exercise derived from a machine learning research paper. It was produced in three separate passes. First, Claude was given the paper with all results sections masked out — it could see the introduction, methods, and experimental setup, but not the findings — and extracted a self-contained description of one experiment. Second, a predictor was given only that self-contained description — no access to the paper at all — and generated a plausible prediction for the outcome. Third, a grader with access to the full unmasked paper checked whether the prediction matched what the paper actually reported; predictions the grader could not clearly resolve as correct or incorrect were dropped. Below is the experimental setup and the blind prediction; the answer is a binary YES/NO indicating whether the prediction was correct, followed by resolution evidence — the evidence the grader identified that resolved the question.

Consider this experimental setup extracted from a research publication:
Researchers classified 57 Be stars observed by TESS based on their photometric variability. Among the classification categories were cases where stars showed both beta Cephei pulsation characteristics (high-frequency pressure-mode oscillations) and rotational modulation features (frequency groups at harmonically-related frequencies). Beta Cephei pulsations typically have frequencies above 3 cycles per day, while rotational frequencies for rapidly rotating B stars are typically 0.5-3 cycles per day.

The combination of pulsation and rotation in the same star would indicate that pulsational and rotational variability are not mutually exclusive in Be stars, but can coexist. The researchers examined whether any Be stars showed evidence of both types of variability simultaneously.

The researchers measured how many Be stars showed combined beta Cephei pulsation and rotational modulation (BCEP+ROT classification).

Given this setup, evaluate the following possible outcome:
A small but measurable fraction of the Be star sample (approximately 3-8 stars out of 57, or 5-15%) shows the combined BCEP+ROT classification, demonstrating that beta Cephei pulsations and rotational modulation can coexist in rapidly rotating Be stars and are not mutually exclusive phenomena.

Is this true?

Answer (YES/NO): YES